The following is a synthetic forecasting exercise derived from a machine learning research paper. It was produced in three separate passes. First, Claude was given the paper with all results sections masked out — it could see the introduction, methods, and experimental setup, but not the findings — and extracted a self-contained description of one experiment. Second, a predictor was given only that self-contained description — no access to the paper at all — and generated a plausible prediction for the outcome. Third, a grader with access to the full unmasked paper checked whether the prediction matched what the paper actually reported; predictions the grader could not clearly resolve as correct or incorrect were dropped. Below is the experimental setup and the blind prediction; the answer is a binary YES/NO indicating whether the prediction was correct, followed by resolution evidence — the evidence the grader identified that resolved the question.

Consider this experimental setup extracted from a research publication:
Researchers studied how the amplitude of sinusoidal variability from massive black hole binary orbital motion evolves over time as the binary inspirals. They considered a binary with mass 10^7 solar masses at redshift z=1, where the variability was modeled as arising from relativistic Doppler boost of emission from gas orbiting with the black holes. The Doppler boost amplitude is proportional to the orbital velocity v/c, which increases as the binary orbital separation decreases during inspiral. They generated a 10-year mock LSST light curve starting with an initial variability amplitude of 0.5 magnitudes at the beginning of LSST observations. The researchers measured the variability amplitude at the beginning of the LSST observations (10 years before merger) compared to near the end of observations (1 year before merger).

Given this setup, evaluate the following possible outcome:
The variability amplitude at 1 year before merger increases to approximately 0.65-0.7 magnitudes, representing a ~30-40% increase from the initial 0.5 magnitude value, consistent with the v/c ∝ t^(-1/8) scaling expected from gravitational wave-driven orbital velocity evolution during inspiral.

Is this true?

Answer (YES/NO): NO